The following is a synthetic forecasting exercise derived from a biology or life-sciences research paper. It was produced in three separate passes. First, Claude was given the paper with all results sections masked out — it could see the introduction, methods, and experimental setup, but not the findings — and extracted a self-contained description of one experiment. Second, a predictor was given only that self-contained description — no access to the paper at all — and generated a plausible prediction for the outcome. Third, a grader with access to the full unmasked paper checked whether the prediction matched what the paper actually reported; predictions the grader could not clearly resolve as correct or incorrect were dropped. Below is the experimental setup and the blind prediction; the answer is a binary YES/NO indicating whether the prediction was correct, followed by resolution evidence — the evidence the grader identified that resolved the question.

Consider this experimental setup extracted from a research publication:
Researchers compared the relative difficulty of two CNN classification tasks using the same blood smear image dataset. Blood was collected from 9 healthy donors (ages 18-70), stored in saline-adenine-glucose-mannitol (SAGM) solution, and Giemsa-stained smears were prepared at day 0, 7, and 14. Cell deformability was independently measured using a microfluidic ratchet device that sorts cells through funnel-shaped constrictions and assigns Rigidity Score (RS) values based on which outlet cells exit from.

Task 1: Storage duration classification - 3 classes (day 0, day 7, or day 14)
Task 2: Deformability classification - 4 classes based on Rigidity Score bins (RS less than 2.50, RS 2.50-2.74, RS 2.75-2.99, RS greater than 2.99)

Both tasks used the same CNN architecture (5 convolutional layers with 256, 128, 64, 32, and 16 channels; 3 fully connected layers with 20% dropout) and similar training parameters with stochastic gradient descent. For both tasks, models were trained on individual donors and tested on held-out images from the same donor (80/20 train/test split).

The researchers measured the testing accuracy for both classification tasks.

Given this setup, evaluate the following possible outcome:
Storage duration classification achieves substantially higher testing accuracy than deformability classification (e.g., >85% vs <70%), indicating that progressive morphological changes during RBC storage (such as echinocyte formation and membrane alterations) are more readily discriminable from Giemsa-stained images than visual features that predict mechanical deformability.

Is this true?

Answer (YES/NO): NO